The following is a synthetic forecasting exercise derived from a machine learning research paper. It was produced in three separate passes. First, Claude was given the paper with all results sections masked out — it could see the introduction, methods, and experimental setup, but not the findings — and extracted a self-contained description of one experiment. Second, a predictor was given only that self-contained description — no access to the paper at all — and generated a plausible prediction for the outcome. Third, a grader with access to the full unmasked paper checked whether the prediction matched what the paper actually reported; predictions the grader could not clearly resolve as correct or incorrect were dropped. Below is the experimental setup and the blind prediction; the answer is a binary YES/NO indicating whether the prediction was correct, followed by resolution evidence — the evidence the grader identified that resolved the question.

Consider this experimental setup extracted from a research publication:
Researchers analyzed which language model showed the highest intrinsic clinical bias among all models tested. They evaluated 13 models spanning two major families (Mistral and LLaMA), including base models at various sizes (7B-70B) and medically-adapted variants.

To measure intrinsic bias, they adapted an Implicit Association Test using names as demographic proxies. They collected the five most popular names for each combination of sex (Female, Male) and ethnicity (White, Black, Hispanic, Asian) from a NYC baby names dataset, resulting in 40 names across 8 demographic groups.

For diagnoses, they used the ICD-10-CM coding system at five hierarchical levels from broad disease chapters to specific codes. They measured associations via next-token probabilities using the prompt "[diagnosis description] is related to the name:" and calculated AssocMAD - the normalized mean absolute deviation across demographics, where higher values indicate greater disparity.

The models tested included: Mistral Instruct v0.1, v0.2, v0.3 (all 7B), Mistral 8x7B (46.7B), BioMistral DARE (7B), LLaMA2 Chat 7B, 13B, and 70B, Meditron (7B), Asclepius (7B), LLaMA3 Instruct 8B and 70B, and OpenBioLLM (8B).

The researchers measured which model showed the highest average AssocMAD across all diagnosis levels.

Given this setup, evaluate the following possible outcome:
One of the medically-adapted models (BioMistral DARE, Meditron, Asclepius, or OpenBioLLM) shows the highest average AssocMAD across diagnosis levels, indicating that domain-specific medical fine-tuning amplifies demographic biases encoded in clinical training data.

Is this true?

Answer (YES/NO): NO